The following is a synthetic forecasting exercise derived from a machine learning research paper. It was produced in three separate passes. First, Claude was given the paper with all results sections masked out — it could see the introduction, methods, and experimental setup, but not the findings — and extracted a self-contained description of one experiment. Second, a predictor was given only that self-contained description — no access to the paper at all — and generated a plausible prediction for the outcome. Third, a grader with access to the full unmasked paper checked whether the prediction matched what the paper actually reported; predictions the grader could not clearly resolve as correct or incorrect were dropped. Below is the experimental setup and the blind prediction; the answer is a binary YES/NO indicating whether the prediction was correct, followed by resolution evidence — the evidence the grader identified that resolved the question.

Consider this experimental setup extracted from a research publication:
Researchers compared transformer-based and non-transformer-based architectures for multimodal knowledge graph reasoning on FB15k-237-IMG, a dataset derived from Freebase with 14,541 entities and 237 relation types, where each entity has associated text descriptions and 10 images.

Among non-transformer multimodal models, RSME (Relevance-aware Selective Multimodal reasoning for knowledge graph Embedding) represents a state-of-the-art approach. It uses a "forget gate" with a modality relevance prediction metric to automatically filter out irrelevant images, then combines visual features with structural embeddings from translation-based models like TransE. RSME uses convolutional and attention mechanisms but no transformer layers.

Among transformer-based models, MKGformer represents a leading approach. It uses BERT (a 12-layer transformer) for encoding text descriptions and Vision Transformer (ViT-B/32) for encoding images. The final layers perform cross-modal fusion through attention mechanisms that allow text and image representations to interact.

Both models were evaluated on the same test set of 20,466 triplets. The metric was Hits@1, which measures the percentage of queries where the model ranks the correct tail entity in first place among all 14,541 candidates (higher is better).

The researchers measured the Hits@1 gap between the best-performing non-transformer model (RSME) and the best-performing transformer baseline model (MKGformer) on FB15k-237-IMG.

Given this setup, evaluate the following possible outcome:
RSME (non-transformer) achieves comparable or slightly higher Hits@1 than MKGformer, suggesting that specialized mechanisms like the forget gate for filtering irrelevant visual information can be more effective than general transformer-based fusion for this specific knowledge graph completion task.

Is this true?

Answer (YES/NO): NO